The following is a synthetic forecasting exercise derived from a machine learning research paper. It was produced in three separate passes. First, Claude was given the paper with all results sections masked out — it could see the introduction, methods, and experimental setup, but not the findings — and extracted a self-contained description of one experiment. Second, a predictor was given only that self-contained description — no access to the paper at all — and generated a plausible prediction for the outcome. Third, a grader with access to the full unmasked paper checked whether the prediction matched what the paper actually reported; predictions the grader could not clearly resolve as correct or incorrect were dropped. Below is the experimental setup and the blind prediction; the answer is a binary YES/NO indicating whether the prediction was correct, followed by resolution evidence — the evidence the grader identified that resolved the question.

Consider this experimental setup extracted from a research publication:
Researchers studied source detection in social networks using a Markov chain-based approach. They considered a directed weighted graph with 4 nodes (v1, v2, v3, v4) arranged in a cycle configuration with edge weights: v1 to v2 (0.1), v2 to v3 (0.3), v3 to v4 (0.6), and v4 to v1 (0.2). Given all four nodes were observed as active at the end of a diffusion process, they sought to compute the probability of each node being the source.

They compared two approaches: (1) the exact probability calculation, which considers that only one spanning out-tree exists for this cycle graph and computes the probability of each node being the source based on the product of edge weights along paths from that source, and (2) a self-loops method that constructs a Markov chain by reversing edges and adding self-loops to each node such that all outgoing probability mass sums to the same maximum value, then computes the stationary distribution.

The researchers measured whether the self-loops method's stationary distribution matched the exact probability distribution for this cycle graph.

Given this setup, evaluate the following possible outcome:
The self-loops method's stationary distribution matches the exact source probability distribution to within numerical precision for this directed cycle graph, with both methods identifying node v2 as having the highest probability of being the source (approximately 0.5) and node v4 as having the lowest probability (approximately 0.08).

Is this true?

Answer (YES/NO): YES